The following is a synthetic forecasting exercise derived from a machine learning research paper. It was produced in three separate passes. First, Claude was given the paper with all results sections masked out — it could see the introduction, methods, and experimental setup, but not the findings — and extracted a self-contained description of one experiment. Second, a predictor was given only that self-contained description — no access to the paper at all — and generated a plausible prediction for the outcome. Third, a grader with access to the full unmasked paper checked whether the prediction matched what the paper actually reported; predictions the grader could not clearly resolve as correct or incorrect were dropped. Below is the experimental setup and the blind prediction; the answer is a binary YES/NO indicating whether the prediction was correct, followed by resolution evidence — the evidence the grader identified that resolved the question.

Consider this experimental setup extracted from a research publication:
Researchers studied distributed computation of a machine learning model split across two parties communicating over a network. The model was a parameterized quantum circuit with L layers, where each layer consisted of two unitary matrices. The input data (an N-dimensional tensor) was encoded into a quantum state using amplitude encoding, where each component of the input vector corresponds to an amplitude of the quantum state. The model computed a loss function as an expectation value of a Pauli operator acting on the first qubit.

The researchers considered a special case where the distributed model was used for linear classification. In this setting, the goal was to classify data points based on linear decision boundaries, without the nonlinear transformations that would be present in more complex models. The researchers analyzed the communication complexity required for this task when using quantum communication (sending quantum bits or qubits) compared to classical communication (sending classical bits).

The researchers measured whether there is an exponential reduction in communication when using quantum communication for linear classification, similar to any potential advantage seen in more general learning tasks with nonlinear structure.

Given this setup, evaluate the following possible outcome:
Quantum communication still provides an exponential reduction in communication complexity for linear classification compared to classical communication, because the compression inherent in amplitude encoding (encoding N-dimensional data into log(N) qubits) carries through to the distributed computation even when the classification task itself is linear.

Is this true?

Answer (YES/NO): NO